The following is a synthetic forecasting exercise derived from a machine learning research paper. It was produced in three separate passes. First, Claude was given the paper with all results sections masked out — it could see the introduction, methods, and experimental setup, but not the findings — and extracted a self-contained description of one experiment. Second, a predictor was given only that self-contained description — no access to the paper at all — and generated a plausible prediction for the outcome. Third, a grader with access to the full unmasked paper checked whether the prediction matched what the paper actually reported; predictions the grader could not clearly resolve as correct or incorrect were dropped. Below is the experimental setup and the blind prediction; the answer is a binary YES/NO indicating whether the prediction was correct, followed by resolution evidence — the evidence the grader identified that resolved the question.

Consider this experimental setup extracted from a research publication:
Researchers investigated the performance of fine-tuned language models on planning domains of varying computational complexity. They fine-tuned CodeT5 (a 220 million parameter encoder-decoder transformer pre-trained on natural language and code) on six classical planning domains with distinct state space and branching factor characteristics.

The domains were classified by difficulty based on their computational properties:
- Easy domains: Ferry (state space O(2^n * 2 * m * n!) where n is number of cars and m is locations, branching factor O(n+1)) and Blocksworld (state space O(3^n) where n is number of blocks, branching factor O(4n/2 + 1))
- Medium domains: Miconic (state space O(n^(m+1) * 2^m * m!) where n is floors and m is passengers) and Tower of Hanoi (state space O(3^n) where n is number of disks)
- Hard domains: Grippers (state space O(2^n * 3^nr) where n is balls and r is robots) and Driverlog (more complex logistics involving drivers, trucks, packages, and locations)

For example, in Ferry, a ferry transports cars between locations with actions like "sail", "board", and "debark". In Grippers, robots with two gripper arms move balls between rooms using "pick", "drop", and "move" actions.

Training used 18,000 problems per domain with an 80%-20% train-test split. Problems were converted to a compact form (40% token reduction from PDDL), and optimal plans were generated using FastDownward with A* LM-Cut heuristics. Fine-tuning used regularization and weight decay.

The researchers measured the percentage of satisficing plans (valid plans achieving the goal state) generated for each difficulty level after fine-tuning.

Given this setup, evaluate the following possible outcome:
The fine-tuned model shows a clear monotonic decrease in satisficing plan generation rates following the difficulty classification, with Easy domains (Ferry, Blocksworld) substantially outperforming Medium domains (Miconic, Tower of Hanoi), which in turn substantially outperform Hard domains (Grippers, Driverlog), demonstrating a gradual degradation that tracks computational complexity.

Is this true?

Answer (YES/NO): NO